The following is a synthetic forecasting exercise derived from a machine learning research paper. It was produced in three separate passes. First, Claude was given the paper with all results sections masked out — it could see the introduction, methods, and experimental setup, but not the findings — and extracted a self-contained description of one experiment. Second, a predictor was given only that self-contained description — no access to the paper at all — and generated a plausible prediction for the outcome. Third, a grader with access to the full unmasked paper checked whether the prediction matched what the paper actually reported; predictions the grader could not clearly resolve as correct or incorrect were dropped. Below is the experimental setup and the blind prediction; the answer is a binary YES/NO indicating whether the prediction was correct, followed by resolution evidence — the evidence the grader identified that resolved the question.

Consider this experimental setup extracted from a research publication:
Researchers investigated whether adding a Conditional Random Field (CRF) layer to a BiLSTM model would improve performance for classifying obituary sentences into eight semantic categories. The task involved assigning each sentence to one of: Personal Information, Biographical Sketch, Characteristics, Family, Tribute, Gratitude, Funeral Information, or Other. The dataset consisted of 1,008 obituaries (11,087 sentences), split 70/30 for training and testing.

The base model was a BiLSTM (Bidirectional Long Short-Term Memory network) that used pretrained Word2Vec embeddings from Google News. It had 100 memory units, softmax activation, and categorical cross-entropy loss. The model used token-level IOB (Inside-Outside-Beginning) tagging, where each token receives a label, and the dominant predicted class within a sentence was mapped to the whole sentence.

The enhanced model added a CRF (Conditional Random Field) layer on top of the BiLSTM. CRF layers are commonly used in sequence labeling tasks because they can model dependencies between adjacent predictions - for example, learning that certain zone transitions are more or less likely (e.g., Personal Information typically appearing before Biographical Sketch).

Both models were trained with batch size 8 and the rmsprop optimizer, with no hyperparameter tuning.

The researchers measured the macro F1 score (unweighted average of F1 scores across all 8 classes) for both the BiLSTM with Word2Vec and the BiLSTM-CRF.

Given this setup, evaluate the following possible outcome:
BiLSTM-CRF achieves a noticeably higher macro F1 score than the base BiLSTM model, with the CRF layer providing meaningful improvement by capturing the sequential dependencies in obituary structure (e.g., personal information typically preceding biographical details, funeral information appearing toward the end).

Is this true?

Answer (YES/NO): NO